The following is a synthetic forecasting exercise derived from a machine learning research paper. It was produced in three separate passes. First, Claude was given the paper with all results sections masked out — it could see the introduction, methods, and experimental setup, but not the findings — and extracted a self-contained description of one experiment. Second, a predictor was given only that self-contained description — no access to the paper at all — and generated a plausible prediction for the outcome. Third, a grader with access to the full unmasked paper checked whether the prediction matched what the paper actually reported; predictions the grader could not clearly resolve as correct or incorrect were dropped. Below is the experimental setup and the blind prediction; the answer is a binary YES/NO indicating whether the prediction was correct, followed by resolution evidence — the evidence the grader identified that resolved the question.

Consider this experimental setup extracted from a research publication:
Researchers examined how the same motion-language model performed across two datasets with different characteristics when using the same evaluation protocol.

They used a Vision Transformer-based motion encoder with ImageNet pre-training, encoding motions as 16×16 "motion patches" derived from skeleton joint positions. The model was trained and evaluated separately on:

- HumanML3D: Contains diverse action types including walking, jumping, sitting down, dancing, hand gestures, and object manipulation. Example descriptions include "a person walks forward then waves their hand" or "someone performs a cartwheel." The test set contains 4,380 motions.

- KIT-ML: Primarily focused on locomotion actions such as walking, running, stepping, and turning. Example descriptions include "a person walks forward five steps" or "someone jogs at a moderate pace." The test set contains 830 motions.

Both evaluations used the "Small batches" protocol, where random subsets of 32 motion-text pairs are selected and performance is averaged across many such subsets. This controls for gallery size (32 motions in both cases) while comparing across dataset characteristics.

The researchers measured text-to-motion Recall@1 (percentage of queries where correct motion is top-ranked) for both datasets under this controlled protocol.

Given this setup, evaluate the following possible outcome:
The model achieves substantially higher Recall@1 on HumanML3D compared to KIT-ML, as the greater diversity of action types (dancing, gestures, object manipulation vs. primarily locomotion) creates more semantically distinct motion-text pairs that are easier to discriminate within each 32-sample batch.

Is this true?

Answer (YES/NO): YES